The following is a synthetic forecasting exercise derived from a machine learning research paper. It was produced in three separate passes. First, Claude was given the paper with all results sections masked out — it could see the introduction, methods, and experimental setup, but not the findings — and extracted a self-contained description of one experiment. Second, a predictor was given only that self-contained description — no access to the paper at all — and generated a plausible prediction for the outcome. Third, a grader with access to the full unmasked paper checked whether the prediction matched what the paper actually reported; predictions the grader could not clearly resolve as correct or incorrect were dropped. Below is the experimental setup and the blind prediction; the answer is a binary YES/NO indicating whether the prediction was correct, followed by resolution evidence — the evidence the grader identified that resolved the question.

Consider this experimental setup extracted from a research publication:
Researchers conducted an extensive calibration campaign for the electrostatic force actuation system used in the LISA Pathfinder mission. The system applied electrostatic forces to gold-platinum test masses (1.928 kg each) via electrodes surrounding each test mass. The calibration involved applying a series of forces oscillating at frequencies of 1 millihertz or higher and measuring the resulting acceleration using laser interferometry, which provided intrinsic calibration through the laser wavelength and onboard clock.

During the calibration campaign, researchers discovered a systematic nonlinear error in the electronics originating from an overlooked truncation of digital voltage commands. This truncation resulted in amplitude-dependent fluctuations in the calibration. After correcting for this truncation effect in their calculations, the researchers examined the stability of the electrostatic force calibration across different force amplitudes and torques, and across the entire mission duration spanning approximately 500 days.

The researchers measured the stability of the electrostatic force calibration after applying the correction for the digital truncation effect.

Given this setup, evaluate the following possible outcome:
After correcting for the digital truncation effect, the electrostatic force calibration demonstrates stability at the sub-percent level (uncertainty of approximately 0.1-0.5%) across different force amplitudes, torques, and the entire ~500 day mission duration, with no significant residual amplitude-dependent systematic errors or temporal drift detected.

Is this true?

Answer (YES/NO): YES